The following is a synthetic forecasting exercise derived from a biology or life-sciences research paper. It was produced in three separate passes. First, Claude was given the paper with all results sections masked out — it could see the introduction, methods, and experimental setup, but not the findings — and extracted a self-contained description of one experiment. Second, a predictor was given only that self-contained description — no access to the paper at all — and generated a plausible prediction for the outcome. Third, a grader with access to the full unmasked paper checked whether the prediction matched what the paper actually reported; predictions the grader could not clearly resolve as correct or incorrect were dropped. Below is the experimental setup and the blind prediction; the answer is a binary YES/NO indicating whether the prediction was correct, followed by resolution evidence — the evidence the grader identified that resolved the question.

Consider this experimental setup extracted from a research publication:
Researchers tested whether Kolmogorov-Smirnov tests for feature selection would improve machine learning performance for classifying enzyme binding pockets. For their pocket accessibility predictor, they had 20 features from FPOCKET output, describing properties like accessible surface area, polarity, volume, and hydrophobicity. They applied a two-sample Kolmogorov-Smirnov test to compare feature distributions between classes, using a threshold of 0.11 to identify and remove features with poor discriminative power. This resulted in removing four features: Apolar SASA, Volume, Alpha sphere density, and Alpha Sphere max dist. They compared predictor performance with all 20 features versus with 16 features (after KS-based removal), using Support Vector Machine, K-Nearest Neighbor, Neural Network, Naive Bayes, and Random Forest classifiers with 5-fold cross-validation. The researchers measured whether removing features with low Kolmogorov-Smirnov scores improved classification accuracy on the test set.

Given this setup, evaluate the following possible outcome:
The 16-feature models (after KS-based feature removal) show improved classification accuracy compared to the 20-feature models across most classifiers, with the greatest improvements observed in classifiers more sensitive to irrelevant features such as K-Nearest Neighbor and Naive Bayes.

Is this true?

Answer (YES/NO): NO